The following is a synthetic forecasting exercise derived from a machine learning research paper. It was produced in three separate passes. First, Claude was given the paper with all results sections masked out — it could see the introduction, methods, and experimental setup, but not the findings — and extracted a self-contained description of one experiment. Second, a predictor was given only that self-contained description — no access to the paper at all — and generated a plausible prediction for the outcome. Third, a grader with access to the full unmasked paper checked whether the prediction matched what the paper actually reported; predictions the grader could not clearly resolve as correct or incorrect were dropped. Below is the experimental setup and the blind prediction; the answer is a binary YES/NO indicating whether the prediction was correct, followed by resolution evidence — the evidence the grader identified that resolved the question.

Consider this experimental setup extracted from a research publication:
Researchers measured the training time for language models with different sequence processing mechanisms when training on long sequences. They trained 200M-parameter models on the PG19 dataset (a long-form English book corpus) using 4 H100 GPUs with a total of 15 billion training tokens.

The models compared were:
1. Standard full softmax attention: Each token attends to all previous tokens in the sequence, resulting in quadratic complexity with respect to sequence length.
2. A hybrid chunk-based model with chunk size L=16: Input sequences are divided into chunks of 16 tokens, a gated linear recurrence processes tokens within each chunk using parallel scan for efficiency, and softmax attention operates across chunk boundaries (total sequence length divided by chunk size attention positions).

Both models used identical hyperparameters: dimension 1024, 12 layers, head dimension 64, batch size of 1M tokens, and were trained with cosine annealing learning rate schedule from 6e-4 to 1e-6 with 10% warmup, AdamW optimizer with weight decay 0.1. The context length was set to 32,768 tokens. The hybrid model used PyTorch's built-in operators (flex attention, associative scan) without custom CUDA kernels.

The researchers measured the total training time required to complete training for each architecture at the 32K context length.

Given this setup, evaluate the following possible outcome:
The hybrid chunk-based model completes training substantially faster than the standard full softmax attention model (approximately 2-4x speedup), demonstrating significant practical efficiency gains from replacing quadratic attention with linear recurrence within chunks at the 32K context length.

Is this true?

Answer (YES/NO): YES